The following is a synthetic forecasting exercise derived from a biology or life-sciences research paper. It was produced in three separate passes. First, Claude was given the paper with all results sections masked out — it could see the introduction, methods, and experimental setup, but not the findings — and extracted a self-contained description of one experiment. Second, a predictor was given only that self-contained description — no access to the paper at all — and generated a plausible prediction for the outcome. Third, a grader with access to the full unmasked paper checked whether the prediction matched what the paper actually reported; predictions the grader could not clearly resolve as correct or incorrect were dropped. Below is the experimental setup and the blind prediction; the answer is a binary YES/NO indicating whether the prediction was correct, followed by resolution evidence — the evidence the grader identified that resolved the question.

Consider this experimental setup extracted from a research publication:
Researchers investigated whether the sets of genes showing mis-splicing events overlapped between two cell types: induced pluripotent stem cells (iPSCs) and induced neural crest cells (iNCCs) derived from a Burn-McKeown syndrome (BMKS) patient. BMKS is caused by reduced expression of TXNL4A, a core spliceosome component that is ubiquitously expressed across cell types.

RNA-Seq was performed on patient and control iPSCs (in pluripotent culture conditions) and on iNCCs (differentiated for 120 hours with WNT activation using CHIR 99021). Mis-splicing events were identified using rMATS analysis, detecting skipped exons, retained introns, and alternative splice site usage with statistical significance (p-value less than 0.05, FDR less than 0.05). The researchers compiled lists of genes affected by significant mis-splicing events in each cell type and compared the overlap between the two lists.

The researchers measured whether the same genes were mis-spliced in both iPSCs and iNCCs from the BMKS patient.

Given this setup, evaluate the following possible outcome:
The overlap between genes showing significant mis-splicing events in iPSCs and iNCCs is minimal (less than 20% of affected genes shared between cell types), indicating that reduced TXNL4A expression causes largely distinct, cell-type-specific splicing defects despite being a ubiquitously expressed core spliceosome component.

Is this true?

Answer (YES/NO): YES